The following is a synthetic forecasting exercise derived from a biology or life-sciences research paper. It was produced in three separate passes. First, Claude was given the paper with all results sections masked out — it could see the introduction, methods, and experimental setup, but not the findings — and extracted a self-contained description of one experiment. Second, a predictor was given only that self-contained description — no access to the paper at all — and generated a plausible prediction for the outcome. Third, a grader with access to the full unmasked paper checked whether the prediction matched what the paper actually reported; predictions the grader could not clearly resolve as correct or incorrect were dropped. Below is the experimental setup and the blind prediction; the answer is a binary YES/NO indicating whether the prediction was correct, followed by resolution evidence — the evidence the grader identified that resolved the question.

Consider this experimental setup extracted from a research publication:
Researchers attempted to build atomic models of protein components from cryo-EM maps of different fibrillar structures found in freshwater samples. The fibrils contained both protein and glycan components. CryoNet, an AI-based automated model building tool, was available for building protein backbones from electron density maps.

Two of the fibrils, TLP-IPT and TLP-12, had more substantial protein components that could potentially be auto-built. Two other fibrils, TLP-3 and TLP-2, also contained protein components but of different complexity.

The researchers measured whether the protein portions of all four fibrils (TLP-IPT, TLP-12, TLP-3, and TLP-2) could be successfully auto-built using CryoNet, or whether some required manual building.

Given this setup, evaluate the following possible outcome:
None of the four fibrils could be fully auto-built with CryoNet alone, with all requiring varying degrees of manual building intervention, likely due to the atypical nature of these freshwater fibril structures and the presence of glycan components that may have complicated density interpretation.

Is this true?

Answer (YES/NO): NO